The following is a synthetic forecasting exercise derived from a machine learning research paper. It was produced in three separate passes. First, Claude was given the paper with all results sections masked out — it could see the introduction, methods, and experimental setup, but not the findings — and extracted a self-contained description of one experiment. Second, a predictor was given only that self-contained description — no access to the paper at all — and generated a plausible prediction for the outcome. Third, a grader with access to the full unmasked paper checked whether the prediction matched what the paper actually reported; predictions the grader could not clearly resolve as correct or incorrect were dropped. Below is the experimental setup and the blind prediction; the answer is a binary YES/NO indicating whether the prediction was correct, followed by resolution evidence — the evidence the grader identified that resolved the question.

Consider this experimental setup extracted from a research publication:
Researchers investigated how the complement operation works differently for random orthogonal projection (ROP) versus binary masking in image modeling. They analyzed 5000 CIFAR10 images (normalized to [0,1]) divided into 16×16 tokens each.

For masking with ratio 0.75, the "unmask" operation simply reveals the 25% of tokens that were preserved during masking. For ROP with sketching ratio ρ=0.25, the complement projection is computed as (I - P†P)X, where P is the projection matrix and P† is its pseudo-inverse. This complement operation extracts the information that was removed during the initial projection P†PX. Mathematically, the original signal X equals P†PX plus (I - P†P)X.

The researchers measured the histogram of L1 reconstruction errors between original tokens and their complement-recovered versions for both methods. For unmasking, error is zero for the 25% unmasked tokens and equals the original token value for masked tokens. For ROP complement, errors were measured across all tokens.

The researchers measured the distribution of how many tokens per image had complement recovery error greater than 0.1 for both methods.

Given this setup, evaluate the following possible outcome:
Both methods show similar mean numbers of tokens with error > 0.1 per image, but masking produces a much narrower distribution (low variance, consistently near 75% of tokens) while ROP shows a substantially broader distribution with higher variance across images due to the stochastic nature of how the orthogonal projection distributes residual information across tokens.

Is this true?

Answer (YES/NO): NO